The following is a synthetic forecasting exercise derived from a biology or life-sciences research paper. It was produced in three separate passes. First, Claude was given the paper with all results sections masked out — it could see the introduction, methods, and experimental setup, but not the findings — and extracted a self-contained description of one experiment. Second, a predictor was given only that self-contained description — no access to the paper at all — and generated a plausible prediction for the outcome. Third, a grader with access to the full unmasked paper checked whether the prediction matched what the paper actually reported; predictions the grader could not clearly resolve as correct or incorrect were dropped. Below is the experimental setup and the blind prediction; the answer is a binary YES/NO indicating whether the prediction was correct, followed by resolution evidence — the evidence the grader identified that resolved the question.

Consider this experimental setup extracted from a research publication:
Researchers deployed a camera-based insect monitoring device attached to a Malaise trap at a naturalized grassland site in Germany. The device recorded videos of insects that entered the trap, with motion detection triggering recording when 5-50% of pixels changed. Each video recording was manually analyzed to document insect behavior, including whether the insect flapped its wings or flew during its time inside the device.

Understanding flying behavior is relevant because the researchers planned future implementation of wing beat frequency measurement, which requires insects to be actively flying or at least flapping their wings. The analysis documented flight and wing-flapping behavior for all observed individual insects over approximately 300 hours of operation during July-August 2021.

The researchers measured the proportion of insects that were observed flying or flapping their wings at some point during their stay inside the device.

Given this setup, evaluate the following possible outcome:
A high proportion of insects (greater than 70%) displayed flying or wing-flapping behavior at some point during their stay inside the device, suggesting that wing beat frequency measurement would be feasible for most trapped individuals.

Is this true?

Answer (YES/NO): YES